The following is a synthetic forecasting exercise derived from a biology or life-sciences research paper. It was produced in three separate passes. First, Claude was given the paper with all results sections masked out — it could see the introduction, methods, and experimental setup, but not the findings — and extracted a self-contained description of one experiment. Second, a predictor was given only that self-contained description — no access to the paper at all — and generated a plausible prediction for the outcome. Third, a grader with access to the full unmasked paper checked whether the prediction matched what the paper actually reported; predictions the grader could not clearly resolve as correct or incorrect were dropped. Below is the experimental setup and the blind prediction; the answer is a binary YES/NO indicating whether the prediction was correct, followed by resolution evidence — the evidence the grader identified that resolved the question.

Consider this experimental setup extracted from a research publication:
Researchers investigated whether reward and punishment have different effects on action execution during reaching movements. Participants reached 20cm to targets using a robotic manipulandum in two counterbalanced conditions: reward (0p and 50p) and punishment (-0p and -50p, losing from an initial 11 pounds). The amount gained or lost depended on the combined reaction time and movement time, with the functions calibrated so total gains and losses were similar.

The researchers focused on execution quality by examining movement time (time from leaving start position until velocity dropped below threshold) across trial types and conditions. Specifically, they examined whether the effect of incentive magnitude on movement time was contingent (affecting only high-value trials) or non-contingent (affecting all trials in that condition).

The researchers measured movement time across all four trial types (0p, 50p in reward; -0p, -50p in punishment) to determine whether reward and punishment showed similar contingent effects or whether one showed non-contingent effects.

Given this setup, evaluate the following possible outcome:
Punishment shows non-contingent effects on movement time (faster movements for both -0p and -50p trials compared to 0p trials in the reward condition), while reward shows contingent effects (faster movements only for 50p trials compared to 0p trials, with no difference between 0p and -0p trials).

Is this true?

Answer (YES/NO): NO